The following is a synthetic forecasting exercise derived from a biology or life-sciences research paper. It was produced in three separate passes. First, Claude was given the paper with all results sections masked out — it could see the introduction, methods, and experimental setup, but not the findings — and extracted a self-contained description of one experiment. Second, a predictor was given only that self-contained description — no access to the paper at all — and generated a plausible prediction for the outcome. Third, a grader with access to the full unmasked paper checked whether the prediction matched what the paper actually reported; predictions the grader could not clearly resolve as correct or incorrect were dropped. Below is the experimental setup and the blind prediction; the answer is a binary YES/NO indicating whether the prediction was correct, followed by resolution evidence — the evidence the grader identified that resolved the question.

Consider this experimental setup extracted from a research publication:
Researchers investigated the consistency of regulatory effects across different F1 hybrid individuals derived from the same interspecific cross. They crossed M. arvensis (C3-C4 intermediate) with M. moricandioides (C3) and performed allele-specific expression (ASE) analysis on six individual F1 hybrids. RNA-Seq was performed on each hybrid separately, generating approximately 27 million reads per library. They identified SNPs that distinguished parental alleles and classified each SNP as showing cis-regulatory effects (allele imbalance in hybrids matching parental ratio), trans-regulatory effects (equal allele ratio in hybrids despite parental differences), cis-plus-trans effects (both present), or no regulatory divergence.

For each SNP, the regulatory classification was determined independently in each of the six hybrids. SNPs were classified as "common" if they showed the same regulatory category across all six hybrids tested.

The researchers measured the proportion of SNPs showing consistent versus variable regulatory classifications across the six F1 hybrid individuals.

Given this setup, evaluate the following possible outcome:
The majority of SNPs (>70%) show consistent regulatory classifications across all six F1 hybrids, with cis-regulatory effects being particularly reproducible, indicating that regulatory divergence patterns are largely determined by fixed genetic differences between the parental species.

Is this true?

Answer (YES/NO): NO